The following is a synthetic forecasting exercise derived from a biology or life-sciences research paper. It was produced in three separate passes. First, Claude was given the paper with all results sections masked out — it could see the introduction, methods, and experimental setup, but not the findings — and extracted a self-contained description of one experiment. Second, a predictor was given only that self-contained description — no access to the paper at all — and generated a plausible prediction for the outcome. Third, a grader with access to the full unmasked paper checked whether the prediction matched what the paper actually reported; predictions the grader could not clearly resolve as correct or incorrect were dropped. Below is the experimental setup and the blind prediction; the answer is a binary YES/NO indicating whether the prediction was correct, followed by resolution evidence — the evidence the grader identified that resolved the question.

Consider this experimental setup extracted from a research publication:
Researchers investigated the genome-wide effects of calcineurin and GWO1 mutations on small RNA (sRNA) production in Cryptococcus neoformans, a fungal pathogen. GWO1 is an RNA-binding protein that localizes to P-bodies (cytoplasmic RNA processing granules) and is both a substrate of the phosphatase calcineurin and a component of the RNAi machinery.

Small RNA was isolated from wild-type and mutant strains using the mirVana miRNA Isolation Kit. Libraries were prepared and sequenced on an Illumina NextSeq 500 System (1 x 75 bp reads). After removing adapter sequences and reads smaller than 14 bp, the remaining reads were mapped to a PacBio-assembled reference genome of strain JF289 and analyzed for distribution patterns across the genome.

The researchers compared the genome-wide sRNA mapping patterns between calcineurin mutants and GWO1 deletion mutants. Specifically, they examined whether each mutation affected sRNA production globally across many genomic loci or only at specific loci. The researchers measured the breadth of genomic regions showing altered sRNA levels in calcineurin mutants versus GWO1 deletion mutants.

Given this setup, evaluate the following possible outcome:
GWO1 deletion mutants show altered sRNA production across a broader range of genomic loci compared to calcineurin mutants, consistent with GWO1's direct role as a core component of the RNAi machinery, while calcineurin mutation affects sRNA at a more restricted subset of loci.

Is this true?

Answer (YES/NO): NO